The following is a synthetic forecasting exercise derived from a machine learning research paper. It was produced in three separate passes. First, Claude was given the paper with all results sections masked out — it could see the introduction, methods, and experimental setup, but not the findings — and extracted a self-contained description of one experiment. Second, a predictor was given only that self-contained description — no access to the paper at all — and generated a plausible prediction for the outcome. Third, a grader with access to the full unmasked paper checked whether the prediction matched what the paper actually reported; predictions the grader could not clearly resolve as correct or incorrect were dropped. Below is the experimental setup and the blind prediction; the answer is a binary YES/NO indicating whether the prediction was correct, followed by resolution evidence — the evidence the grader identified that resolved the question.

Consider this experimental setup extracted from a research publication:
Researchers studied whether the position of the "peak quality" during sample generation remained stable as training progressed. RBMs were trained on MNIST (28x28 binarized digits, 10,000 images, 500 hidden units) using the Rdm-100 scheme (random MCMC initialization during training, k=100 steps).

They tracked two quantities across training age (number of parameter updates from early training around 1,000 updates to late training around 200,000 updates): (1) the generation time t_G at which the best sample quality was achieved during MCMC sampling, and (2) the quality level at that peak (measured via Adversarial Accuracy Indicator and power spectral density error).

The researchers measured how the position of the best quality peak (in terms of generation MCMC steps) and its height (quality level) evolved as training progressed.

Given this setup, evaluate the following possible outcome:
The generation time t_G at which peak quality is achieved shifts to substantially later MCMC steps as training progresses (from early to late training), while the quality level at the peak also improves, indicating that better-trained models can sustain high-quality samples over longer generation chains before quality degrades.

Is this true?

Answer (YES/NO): NO